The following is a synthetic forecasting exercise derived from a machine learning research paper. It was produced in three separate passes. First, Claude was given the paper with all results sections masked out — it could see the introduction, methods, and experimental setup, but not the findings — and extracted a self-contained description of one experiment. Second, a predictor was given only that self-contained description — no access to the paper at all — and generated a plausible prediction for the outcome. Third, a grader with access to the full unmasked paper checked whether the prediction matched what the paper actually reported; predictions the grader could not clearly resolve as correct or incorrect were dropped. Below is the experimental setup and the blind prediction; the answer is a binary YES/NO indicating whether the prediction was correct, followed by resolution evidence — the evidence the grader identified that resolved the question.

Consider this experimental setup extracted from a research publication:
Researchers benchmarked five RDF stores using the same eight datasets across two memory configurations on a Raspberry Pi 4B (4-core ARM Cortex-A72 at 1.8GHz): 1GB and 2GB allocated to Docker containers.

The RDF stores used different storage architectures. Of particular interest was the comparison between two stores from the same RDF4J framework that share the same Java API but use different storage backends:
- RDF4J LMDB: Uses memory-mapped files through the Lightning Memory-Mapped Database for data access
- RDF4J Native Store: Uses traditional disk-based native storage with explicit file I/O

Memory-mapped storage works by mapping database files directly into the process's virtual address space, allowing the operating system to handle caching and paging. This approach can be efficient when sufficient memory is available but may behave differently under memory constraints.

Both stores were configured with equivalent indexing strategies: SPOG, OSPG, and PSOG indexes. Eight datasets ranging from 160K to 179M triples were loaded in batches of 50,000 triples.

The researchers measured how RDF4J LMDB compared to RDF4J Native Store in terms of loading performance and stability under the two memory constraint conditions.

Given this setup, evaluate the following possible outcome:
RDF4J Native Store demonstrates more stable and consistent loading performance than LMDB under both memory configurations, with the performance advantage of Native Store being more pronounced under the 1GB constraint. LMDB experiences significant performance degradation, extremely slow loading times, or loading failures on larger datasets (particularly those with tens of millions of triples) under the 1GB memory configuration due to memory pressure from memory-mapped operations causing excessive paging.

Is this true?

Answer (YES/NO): NO